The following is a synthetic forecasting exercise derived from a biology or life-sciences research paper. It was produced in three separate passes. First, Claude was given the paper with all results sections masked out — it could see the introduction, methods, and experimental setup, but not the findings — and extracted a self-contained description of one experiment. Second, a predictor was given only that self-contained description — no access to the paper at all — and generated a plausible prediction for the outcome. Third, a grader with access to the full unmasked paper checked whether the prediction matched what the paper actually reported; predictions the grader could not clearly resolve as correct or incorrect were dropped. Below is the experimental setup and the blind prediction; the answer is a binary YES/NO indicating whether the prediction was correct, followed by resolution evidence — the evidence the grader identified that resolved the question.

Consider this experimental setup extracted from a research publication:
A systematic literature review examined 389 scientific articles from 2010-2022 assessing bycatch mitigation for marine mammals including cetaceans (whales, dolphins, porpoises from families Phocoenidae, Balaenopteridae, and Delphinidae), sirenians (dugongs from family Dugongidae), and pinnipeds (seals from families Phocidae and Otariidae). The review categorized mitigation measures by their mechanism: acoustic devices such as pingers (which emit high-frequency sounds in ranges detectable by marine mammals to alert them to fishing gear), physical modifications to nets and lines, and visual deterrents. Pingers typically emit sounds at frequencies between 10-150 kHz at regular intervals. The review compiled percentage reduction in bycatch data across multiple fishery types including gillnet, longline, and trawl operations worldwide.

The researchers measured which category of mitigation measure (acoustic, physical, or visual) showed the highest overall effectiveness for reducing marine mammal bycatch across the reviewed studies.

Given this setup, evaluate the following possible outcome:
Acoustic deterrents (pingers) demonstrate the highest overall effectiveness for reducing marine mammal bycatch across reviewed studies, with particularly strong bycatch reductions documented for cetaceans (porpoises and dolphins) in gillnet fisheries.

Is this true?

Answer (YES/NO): YES